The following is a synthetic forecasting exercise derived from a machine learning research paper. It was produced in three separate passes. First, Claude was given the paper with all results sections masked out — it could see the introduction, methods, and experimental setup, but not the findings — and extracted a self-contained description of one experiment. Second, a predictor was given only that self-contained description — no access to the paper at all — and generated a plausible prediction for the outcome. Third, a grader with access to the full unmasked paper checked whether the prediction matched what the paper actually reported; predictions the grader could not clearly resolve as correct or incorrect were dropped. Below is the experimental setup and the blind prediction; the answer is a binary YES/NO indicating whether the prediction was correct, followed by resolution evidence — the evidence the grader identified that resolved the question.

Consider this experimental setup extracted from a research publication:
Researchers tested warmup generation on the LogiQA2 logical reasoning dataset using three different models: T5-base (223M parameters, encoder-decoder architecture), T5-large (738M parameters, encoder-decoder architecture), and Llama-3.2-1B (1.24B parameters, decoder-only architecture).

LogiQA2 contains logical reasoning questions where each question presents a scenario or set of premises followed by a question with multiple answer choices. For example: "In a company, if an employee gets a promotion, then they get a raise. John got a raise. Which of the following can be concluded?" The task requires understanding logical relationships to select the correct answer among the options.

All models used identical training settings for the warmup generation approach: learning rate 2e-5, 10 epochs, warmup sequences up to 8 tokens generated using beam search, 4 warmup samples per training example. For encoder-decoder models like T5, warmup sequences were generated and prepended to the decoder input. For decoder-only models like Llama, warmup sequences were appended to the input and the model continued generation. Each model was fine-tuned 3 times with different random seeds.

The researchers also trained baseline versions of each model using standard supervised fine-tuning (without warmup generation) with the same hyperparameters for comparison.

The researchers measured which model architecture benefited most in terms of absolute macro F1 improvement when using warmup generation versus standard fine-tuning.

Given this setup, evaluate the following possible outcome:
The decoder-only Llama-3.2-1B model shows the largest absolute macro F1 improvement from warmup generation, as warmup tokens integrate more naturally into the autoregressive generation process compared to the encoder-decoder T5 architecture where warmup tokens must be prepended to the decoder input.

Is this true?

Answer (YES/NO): YES